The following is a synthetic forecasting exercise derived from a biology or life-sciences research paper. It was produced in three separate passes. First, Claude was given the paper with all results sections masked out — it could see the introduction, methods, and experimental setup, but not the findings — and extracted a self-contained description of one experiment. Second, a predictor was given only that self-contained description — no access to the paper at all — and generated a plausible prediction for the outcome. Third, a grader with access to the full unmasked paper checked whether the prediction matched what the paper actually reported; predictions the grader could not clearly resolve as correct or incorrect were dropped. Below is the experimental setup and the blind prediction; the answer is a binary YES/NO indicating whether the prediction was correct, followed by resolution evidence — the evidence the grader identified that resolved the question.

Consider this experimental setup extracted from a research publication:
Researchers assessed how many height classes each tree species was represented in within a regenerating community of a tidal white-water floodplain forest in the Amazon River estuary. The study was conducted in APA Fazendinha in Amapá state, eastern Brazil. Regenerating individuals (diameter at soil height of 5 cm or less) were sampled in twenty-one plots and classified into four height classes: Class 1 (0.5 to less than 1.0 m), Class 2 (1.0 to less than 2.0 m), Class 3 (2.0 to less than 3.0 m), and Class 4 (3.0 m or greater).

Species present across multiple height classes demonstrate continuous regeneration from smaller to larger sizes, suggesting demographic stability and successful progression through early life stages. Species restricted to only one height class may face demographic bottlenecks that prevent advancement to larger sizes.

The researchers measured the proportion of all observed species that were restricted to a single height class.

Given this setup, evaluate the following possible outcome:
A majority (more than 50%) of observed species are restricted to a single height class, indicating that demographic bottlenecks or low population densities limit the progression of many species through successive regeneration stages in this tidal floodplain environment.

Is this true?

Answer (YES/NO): NO